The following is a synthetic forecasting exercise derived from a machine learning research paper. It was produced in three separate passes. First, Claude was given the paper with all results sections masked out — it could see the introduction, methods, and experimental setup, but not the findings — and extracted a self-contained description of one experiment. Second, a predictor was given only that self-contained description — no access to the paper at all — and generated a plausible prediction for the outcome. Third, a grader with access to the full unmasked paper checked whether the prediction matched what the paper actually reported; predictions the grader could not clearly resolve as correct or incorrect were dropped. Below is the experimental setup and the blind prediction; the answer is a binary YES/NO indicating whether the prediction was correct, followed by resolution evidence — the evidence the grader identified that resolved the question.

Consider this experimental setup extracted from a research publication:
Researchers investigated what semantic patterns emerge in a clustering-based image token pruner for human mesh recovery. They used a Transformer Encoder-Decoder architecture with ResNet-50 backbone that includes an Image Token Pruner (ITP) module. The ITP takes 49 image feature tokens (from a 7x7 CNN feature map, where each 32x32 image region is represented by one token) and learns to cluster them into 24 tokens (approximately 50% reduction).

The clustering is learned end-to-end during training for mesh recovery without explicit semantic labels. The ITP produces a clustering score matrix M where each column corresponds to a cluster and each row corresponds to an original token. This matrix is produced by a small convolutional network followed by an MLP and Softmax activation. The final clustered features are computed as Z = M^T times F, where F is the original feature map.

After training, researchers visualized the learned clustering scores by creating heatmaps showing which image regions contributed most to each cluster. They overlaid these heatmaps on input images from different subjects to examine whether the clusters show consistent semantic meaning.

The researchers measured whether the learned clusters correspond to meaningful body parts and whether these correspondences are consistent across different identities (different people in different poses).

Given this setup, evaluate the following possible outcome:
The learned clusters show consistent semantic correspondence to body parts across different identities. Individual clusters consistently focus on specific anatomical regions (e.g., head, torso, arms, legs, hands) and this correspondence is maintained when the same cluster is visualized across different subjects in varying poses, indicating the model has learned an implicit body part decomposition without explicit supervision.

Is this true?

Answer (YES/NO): YES